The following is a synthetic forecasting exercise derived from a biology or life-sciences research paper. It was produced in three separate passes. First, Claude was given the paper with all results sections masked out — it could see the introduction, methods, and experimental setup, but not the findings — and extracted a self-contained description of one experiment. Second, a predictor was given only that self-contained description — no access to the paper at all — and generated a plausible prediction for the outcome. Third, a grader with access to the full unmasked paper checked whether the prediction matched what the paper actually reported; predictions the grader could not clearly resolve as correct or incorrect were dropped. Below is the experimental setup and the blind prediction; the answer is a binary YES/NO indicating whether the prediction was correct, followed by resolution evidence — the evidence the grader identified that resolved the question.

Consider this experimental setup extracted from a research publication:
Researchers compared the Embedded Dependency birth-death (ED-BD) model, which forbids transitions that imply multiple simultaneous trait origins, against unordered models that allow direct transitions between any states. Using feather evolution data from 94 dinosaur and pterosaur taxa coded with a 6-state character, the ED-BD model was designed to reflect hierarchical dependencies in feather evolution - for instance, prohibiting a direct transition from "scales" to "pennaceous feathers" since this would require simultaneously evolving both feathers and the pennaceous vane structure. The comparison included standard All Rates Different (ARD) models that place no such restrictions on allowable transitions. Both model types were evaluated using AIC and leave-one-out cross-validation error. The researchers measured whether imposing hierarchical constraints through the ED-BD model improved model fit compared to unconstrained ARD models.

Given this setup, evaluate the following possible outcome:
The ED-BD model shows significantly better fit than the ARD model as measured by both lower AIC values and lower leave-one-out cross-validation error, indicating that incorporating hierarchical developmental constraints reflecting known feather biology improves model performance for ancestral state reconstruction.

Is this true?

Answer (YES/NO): NO